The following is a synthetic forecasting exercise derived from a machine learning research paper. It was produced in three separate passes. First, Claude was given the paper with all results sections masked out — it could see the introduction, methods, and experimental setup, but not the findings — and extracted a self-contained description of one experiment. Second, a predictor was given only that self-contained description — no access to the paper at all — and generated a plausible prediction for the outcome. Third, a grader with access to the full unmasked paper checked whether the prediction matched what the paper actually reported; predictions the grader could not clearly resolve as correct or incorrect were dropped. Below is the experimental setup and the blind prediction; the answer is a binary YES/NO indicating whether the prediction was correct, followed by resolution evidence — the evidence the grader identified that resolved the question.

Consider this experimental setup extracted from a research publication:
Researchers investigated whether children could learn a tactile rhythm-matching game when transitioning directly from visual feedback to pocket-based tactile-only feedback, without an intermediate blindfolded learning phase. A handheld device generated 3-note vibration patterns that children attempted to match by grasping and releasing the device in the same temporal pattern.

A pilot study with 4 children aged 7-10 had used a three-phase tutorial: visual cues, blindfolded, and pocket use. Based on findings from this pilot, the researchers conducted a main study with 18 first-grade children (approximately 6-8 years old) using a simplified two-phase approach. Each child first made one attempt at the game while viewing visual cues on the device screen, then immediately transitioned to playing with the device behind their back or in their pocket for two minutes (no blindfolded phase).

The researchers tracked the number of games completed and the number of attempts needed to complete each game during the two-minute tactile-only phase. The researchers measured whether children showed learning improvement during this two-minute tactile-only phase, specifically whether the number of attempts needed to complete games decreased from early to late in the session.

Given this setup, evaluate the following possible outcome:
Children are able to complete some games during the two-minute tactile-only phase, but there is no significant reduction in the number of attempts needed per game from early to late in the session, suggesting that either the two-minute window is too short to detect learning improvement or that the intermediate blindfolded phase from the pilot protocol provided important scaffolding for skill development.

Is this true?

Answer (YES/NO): NO